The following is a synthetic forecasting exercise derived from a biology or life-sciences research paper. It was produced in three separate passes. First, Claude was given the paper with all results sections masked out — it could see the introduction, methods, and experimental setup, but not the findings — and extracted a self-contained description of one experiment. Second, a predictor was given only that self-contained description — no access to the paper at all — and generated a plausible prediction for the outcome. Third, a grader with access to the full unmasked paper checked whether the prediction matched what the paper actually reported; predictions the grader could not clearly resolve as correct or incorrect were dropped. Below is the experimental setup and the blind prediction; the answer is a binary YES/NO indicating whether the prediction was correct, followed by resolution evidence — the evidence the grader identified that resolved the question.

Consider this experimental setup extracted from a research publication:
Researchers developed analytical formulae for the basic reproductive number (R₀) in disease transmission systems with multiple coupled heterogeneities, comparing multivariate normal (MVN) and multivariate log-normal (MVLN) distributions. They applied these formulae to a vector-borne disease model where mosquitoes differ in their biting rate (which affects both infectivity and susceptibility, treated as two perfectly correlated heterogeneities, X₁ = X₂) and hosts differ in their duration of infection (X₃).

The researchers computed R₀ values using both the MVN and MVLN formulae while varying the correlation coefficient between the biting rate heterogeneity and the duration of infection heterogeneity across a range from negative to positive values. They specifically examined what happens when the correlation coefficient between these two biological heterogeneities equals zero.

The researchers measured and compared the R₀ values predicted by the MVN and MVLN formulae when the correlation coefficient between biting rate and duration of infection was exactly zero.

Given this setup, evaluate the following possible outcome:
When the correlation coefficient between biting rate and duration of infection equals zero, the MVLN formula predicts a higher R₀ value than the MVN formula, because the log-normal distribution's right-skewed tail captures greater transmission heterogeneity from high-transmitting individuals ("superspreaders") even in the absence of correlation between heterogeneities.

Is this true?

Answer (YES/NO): NO